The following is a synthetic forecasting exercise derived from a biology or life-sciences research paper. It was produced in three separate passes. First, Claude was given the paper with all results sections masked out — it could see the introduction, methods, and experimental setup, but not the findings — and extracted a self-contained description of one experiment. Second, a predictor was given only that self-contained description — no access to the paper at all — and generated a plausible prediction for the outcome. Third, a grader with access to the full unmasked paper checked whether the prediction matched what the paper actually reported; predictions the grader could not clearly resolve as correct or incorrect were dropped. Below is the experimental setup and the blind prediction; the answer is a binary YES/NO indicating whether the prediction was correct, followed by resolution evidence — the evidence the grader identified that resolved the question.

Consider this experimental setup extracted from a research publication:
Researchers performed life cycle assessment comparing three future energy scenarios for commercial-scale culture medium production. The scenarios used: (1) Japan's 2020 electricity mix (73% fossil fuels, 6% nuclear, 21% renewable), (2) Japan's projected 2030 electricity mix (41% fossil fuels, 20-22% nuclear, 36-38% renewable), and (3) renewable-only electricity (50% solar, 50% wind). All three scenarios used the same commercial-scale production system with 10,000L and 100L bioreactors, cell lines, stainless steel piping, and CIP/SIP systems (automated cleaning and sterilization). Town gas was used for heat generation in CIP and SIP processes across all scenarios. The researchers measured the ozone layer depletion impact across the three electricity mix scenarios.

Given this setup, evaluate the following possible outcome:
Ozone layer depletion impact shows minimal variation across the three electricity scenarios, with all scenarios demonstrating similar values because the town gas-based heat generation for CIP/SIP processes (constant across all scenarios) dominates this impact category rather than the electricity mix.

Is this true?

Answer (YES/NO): NO